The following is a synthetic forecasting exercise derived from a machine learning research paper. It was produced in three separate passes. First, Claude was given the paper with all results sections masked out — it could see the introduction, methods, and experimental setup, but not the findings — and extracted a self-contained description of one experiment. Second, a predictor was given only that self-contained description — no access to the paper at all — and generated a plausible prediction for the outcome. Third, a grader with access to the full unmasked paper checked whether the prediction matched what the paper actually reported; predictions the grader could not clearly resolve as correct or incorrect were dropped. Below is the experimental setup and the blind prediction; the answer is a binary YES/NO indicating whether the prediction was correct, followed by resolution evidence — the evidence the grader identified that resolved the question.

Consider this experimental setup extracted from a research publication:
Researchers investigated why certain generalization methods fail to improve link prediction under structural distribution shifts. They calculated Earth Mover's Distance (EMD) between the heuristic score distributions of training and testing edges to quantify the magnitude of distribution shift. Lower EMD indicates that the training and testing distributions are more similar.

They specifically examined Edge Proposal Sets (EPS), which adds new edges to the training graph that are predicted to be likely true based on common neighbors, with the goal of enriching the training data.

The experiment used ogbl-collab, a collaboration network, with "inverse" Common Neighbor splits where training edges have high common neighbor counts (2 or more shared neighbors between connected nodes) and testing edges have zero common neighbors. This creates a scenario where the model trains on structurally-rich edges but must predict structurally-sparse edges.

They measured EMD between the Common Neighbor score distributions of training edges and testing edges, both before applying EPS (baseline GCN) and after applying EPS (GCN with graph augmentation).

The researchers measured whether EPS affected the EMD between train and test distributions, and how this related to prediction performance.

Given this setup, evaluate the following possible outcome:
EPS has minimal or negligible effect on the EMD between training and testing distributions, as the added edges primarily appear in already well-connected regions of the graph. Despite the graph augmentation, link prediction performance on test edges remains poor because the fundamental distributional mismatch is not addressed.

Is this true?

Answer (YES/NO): NO